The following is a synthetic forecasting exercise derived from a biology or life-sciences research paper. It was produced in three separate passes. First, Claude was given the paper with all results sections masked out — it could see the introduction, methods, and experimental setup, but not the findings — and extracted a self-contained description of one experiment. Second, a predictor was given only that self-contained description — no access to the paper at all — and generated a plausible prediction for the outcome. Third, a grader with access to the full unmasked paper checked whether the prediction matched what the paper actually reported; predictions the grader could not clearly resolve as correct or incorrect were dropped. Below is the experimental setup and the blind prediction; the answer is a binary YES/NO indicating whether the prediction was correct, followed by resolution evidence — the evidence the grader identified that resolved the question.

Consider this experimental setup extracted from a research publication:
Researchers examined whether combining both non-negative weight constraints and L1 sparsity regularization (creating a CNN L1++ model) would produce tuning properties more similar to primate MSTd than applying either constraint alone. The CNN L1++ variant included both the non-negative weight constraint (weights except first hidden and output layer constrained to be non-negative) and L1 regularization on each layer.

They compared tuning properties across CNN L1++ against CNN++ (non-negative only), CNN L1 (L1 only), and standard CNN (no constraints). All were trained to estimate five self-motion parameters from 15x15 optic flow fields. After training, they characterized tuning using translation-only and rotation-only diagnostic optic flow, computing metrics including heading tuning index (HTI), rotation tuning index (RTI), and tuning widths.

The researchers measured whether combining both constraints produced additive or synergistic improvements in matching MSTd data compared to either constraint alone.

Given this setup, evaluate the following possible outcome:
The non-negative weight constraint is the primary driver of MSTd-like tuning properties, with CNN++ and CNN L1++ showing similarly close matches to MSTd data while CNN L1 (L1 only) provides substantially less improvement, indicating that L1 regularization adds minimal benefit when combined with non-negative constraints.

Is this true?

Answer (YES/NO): NO